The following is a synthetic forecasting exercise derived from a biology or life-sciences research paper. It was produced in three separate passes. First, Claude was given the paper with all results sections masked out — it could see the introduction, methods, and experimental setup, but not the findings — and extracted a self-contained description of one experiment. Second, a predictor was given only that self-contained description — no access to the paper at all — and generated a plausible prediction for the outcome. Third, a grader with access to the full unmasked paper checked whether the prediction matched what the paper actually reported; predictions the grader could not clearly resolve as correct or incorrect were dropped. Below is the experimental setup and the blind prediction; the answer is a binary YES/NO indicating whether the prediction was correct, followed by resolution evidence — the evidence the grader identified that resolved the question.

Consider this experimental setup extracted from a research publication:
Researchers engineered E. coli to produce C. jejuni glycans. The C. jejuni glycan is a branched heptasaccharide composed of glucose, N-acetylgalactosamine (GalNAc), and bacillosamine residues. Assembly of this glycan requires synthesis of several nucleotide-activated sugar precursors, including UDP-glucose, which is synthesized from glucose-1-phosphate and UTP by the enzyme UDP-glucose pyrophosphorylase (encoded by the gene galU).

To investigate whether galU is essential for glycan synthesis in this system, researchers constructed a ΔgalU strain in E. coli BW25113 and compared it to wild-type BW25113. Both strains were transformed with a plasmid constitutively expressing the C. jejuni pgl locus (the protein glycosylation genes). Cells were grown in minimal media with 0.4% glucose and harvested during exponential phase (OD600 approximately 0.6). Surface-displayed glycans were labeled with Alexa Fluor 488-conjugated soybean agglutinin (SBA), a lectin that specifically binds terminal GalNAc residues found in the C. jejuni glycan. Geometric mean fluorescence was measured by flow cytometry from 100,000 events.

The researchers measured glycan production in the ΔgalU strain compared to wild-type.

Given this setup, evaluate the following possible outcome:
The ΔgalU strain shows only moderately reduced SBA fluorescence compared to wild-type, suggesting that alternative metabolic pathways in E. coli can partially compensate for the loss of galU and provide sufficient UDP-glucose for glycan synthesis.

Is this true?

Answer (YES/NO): NO